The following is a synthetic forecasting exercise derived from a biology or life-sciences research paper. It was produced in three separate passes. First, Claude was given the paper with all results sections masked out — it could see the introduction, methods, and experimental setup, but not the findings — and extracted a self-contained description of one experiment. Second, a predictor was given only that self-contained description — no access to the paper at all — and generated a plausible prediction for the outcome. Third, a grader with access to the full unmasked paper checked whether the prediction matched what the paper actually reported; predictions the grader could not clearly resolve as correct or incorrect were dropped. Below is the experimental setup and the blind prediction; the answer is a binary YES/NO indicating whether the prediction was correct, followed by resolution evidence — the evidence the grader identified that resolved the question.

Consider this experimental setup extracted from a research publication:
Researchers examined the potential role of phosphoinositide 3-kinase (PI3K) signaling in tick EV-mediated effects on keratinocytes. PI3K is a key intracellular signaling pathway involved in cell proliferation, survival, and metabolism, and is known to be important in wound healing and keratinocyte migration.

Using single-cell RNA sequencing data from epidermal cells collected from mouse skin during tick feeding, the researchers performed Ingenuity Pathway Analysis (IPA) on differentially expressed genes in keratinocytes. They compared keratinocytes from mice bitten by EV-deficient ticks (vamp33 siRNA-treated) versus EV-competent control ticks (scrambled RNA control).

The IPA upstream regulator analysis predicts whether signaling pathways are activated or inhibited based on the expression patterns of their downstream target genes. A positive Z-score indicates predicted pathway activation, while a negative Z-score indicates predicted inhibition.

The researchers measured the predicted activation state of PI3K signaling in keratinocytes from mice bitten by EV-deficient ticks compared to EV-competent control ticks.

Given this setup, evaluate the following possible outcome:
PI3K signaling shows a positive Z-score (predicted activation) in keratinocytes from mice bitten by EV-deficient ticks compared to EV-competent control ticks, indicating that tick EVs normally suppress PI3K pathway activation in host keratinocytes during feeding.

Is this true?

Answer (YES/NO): NO